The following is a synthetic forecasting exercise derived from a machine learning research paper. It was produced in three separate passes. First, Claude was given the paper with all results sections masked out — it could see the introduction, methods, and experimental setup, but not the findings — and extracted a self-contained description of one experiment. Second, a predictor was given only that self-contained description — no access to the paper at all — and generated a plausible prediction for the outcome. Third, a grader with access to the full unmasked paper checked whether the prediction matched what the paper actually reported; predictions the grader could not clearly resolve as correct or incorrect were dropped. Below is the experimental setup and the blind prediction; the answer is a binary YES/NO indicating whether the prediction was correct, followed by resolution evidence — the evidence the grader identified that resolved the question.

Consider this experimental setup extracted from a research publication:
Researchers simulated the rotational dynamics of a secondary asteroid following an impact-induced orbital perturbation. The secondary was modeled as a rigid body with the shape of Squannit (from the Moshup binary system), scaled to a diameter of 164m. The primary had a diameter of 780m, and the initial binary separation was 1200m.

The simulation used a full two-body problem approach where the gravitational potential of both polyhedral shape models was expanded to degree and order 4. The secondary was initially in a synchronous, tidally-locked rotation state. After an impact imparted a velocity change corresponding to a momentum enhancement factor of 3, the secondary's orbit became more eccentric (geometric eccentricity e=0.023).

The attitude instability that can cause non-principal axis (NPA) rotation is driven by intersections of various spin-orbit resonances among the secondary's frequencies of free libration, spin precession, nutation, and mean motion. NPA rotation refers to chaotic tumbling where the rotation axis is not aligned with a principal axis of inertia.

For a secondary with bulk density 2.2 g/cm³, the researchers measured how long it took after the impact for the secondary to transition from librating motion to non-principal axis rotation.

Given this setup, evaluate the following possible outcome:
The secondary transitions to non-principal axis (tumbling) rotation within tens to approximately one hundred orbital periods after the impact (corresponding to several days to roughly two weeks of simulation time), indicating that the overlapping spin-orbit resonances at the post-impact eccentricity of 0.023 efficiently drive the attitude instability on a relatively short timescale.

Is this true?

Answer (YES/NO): YES